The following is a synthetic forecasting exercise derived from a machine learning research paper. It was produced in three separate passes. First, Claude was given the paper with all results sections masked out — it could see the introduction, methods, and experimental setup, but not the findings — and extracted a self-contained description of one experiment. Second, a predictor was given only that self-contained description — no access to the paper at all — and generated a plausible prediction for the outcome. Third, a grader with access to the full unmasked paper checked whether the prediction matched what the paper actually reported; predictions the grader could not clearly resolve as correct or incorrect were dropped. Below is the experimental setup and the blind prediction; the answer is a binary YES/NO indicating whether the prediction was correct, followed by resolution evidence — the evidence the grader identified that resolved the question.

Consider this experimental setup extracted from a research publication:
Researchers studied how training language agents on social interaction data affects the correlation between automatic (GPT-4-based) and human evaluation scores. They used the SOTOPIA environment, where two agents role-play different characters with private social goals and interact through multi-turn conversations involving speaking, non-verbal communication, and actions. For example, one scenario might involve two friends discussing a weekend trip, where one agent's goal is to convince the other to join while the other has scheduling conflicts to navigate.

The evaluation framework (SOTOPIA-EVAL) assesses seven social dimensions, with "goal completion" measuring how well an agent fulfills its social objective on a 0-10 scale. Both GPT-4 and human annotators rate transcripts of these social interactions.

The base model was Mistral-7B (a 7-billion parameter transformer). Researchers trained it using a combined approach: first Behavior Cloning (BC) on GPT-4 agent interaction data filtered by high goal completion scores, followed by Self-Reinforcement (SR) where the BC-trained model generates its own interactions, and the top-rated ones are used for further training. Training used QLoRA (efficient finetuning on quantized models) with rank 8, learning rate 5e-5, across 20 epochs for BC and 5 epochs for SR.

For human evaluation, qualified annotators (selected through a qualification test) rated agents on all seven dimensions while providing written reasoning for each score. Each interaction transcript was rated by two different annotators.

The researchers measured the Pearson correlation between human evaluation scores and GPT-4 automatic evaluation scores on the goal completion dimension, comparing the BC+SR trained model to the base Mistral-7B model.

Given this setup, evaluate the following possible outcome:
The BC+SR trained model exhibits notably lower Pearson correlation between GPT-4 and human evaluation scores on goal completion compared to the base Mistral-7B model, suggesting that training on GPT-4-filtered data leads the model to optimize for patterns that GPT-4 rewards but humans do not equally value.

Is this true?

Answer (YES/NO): YES